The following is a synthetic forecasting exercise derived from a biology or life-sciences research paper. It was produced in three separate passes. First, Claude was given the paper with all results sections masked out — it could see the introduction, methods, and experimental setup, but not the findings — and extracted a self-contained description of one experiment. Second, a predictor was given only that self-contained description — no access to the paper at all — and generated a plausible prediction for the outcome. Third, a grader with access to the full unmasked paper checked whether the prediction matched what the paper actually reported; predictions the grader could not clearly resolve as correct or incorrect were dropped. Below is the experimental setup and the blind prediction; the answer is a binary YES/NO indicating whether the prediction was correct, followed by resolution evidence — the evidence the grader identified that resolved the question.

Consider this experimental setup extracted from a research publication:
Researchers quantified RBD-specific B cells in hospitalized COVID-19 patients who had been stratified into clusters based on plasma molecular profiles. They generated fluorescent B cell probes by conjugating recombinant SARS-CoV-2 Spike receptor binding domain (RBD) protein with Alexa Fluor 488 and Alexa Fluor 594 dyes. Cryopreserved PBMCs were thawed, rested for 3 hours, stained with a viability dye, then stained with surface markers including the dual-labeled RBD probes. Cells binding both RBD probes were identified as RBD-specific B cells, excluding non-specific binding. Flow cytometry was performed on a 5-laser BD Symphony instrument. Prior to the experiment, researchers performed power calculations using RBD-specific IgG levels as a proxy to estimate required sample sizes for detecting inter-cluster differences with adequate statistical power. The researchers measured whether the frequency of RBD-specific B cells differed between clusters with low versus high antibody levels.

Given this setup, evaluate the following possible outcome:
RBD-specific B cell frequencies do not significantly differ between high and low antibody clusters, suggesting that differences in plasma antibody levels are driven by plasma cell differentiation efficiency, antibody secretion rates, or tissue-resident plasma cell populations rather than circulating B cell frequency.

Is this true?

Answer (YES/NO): NO